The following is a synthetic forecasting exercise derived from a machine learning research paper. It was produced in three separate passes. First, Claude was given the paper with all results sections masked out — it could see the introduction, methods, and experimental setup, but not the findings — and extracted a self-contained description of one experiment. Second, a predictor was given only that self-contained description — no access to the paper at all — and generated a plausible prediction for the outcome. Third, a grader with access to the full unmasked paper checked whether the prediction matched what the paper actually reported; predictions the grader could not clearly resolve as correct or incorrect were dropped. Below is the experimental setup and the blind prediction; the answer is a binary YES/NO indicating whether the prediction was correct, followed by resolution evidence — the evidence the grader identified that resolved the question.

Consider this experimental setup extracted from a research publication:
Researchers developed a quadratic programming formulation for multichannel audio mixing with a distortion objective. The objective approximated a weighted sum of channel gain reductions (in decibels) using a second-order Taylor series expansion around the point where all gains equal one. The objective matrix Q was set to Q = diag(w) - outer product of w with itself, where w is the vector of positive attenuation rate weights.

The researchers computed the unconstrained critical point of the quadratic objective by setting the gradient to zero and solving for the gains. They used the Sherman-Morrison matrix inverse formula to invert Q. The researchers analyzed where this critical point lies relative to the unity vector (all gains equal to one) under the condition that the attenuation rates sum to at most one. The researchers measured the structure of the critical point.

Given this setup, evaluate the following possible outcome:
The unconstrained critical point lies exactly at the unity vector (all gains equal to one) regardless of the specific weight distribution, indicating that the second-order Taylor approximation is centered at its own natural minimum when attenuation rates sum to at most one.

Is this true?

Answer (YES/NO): NO